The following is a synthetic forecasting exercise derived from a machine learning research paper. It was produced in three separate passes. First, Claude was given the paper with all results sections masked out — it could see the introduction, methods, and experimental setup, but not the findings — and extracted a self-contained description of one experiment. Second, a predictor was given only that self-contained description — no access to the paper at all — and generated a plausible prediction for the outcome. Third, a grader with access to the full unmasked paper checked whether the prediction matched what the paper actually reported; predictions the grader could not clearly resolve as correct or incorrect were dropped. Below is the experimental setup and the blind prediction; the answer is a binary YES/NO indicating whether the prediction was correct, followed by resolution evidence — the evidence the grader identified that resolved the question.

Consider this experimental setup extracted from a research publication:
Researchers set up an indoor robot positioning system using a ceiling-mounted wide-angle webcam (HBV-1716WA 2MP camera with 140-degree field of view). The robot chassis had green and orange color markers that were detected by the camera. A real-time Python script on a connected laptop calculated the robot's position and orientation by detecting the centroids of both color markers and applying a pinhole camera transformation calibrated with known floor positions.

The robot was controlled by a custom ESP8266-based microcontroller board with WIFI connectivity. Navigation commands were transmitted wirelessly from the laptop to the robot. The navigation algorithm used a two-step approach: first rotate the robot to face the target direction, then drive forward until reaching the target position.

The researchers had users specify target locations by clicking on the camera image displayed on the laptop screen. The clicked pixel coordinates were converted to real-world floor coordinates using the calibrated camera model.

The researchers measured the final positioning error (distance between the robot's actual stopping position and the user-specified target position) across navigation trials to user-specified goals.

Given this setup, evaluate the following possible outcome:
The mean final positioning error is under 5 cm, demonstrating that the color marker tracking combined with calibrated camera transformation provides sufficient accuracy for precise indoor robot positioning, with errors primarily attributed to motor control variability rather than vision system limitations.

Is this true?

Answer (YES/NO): NO